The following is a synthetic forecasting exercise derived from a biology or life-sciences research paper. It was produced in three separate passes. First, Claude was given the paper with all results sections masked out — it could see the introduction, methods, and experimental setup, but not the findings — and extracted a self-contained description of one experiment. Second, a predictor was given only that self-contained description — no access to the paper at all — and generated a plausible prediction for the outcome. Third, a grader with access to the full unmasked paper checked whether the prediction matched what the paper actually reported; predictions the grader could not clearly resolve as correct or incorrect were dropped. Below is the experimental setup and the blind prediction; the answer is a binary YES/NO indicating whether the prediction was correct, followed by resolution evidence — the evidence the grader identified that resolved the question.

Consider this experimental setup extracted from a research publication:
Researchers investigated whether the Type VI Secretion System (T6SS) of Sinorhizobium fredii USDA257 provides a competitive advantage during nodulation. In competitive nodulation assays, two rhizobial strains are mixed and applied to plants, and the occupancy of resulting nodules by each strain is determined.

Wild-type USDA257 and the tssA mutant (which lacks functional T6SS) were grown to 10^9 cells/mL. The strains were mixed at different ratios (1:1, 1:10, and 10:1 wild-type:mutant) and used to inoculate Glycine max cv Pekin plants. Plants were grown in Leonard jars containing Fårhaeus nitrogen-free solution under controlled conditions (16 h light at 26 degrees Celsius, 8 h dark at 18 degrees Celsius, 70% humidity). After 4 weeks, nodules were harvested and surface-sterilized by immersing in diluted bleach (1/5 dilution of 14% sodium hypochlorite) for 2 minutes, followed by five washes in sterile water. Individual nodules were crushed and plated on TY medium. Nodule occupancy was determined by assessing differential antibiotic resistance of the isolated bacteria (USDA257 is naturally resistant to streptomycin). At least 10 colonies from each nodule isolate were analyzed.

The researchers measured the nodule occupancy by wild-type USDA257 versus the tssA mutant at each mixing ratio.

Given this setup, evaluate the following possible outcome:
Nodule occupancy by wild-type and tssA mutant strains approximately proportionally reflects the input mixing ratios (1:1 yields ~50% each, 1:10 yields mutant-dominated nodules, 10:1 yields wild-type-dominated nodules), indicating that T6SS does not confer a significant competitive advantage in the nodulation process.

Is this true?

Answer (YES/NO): NO